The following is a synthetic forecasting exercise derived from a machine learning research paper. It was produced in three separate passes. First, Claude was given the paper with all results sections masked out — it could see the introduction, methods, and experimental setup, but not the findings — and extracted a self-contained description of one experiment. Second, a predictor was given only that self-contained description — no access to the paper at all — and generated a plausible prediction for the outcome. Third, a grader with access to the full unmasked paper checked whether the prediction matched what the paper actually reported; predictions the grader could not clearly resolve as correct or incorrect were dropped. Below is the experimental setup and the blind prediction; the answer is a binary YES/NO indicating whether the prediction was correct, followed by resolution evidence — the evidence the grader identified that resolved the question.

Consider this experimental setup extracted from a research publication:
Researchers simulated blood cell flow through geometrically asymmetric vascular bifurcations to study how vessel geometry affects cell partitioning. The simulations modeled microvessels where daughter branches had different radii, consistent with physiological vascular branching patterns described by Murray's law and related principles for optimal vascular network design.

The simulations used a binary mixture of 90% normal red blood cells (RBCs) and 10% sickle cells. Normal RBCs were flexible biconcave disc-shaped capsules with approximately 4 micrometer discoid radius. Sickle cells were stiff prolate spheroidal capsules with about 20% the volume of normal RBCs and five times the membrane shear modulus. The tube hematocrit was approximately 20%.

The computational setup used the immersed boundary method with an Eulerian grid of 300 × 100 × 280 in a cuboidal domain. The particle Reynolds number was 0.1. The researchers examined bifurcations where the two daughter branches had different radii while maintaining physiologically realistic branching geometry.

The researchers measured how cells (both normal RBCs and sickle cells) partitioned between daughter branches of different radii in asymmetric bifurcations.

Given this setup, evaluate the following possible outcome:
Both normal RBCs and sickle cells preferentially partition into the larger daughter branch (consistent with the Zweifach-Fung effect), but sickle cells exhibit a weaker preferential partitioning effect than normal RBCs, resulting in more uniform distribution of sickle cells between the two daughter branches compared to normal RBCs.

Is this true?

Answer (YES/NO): NO